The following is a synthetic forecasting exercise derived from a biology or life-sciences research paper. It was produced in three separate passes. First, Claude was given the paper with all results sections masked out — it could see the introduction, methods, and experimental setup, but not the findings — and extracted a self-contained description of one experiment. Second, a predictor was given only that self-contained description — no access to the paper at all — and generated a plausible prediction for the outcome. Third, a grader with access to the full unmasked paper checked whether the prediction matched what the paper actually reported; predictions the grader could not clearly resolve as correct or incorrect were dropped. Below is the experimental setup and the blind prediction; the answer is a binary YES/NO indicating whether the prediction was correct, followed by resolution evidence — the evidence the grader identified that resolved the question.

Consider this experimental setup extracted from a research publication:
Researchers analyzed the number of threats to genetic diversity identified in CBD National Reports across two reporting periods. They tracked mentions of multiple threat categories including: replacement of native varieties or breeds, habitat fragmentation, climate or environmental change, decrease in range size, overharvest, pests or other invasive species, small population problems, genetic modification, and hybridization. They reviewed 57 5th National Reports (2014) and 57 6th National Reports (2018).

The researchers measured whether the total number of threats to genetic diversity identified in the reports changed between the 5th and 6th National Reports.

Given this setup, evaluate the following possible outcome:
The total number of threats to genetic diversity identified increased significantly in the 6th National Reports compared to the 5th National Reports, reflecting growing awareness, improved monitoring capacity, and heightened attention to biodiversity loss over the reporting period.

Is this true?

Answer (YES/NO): NO